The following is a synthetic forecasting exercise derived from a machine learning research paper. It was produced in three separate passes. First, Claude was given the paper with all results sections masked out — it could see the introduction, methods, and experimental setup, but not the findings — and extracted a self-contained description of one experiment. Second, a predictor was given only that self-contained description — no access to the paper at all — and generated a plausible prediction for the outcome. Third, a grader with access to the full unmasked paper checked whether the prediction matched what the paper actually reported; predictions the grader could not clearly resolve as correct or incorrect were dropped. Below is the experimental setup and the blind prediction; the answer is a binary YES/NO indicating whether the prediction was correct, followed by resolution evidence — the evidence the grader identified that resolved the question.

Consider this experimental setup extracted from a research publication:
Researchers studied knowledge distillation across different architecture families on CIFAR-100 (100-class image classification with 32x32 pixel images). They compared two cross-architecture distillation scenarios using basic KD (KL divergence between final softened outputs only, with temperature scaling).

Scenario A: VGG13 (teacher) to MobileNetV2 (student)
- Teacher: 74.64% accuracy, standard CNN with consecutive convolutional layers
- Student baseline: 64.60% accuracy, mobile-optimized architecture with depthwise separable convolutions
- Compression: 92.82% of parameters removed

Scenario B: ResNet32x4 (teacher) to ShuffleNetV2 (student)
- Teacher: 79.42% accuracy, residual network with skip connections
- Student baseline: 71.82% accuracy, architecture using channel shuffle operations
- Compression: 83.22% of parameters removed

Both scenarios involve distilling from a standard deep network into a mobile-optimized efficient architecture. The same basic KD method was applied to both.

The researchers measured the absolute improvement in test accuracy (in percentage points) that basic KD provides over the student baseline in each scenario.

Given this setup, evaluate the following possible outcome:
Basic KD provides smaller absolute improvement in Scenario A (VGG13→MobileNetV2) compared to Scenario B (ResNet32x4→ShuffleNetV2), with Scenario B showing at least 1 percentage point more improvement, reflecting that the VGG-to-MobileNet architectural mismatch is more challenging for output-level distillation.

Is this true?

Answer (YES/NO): NO